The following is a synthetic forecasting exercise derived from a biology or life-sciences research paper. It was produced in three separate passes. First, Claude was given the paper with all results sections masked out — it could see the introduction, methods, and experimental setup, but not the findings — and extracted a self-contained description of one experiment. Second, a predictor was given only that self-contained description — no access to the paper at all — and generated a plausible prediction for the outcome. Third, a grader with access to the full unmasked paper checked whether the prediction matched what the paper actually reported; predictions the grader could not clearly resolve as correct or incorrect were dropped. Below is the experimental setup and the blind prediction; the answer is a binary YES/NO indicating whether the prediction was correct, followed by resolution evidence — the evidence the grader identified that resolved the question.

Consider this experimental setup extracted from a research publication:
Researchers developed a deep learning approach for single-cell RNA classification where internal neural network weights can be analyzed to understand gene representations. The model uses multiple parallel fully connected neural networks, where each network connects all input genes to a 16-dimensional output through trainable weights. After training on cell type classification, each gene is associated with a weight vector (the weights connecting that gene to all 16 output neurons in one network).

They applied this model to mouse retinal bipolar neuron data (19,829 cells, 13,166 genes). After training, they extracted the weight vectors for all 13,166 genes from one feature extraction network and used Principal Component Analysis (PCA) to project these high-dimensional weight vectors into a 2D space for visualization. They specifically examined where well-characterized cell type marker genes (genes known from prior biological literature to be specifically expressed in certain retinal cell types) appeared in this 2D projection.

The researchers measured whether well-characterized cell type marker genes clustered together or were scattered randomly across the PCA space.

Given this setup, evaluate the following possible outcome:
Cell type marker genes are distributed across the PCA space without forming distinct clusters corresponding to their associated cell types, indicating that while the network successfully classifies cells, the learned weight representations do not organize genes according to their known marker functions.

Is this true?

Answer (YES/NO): NO